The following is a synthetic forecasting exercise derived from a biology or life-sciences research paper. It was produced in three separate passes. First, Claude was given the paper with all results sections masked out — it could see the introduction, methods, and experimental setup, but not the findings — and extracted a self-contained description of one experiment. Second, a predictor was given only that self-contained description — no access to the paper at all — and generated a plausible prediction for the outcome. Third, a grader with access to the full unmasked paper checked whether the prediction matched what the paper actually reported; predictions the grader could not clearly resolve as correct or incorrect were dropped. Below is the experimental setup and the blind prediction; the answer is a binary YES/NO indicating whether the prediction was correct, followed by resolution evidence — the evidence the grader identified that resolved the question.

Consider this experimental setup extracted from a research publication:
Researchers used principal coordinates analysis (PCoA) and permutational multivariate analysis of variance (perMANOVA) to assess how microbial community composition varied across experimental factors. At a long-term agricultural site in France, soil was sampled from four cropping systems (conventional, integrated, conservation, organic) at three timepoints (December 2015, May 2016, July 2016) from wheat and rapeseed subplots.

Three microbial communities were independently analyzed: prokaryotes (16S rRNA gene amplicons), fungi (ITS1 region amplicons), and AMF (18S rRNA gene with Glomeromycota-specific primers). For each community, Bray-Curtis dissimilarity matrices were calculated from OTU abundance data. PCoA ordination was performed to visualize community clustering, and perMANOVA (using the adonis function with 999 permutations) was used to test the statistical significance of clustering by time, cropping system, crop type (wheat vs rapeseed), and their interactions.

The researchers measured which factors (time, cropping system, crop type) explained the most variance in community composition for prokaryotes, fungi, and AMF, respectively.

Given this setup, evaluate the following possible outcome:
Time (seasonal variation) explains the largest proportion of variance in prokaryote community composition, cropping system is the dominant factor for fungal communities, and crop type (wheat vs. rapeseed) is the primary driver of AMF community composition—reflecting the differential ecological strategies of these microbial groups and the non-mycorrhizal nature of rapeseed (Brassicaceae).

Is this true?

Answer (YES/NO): NO